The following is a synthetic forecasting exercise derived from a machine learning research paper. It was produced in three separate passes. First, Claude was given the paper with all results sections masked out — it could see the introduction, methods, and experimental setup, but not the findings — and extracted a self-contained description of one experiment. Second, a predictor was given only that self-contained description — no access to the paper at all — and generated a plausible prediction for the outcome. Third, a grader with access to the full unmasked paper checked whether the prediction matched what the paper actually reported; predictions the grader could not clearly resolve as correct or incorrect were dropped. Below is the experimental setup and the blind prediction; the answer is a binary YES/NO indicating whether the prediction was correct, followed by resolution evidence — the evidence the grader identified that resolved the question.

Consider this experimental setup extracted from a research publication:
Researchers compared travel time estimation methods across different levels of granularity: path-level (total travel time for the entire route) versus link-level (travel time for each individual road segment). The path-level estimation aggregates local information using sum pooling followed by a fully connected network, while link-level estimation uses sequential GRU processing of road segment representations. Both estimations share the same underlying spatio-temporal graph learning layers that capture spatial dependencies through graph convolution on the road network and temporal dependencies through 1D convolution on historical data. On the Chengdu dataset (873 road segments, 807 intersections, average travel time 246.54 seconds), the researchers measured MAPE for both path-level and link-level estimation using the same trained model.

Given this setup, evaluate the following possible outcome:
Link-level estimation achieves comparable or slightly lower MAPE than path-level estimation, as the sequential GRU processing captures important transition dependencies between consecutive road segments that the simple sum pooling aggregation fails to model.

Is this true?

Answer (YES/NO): NO